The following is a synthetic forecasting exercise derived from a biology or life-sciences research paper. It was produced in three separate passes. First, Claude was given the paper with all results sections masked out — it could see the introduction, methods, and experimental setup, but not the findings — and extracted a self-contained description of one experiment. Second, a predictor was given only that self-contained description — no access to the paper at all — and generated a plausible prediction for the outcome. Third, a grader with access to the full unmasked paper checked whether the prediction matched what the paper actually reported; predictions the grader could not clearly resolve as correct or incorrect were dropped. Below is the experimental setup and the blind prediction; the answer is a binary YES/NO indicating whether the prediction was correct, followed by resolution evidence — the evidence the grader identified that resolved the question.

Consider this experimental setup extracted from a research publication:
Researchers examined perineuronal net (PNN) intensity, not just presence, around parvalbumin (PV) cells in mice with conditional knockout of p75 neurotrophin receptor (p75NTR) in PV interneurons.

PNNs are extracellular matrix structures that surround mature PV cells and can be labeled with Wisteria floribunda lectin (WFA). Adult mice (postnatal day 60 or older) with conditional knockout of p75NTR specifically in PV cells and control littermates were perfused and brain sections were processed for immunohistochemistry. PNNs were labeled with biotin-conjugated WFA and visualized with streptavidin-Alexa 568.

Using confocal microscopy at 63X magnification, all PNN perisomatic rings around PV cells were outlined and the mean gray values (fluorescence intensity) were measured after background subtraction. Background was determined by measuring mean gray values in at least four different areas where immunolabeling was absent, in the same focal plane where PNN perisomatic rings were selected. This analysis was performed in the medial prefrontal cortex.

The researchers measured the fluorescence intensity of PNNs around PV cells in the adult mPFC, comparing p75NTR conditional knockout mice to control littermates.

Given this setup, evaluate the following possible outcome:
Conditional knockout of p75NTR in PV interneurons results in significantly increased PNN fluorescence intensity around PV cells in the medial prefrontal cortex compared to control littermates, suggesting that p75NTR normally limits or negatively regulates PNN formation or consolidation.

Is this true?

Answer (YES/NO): YES